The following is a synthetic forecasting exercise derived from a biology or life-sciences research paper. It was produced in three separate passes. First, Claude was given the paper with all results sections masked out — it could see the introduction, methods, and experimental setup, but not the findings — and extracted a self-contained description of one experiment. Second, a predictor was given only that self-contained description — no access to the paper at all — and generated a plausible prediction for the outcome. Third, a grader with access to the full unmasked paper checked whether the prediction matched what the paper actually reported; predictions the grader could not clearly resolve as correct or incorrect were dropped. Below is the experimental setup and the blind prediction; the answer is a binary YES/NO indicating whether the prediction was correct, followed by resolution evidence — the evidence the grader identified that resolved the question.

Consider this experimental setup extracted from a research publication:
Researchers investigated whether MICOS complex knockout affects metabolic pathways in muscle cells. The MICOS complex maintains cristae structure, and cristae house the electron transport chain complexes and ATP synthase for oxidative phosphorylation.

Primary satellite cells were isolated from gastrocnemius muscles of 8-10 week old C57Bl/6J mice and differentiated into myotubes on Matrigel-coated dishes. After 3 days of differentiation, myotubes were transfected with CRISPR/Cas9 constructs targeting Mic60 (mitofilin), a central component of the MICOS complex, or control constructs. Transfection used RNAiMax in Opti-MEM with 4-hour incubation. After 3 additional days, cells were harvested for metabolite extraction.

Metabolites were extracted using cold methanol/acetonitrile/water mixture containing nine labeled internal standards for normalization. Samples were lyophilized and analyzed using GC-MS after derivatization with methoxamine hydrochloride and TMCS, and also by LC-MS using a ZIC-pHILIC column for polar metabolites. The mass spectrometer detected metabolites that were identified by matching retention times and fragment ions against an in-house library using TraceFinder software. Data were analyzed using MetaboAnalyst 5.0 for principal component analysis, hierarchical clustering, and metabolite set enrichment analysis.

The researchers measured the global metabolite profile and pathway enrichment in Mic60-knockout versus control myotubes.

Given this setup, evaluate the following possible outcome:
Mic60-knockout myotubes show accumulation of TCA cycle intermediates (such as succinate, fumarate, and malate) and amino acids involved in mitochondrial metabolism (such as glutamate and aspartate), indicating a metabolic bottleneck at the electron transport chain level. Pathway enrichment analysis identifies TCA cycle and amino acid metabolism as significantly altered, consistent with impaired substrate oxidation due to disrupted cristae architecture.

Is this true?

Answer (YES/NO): NO